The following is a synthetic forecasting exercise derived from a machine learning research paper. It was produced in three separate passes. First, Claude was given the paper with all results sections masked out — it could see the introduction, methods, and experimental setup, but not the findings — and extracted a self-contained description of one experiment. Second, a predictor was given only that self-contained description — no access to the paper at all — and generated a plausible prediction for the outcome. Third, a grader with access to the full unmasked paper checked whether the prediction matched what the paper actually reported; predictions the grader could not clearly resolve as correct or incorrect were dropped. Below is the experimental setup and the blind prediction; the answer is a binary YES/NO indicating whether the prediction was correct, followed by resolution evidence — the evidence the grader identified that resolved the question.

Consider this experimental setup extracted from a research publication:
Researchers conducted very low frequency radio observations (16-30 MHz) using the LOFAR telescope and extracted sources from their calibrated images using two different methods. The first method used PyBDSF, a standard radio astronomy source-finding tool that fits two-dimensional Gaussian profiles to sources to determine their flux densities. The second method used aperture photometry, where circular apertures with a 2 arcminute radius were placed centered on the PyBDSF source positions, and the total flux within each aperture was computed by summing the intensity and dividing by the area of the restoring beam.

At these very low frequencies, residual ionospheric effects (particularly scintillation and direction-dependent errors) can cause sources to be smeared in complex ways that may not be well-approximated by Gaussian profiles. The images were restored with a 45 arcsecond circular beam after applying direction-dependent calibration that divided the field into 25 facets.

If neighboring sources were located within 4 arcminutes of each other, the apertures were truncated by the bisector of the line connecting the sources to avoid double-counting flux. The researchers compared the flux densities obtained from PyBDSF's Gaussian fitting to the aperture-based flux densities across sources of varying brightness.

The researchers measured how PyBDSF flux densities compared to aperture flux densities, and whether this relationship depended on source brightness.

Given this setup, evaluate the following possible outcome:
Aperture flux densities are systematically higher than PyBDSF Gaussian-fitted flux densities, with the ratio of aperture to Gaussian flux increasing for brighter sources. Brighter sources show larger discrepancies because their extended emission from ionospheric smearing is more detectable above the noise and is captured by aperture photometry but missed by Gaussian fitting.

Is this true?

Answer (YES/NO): NO